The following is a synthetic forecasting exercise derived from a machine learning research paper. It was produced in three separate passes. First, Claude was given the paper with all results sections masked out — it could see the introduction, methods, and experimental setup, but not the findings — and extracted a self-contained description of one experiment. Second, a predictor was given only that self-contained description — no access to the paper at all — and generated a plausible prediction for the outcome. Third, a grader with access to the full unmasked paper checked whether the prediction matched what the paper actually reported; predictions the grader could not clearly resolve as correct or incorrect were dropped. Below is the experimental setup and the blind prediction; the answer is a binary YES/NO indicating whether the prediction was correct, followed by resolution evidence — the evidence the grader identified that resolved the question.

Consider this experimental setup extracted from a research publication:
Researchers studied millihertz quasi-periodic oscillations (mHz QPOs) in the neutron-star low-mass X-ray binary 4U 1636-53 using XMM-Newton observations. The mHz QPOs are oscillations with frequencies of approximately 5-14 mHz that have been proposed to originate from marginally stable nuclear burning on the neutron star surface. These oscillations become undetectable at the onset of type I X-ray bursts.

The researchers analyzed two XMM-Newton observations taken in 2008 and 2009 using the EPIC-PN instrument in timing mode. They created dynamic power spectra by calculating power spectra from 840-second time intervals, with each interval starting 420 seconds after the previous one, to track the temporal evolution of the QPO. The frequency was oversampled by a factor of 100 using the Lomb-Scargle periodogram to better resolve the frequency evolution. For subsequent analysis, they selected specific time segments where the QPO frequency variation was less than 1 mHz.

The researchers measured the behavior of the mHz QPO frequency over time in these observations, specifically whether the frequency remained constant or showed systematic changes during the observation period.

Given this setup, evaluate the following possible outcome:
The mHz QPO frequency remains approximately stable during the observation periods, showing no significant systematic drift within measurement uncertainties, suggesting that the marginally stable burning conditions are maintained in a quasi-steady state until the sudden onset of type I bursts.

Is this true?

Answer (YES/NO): NO